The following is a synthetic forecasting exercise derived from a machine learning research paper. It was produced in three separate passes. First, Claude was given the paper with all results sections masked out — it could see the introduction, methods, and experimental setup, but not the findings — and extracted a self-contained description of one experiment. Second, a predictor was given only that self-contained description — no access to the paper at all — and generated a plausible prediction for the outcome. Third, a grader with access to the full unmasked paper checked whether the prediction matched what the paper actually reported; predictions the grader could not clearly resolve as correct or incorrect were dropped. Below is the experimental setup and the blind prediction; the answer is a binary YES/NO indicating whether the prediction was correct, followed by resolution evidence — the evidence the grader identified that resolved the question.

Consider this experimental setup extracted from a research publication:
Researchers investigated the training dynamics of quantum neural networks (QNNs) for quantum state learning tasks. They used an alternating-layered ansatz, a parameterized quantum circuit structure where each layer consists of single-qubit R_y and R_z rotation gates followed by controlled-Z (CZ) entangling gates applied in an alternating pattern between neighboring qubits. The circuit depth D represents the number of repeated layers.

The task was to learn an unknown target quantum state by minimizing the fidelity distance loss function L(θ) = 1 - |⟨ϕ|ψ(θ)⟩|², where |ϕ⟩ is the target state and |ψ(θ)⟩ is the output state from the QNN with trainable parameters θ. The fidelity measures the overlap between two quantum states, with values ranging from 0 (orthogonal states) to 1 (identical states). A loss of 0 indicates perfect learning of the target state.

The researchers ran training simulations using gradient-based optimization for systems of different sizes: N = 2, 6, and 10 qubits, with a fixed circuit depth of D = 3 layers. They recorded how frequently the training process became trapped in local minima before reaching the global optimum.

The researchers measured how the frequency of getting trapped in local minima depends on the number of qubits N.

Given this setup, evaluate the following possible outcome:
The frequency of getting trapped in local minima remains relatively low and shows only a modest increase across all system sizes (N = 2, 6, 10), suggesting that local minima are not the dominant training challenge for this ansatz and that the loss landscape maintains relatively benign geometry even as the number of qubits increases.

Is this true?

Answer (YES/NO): NO